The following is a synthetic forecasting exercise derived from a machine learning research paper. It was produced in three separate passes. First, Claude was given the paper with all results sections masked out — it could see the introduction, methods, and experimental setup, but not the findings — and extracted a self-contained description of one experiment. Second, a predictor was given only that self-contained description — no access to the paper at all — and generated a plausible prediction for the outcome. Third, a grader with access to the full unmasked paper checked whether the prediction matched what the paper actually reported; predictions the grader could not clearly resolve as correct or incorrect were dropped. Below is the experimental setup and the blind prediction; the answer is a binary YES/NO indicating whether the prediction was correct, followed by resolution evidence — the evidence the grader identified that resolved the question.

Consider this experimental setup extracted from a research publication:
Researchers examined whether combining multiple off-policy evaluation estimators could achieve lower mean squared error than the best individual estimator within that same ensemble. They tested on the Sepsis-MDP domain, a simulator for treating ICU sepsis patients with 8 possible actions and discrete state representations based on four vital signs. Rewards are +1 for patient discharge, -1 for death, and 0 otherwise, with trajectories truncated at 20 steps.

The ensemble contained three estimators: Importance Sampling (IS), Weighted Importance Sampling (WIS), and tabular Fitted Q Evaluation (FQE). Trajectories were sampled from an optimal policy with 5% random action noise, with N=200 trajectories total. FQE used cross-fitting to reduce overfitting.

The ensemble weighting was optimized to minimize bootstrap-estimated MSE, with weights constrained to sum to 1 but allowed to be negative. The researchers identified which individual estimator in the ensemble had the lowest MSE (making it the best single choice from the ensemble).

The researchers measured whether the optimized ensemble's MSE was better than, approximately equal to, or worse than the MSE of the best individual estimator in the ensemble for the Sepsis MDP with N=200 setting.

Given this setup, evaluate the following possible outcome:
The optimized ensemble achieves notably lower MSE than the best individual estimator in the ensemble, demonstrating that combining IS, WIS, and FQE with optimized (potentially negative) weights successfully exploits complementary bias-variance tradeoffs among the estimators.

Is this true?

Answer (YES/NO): YES